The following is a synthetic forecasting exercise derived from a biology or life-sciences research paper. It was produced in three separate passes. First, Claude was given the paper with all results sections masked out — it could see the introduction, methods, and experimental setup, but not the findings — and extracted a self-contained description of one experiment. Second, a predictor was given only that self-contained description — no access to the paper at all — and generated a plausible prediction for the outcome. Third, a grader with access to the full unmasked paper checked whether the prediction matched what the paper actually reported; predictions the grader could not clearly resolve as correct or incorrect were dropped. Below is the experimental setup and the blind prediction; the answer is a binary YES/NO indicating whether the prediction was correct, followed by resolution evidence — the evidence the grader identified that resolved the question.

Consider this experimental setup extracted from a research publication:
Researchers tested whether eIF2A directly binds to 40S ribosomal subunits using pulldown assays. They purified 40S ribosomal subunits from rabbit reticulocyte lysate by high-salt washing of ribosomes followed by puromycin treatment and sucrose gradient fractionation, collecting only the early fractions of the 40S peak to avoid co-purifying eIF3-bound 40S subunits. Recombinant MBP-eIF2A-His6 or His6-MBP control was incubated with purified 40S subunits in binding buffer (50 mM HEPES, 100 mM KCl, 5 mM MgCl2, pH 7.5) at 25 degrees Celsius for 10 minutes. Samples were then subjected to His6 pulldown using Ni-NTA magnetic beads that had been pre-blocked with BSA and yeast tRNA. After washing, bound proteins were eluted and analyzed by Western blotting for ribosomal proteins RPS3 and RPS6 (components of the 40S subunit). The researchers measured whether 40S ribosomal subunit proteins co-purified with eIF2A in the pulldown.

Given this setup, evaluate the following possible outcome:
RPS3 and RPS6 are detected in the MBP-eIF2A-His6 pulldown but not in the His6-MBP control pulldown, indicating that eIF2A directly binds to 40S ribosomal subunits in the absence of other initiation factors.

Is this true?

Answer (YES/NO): NO